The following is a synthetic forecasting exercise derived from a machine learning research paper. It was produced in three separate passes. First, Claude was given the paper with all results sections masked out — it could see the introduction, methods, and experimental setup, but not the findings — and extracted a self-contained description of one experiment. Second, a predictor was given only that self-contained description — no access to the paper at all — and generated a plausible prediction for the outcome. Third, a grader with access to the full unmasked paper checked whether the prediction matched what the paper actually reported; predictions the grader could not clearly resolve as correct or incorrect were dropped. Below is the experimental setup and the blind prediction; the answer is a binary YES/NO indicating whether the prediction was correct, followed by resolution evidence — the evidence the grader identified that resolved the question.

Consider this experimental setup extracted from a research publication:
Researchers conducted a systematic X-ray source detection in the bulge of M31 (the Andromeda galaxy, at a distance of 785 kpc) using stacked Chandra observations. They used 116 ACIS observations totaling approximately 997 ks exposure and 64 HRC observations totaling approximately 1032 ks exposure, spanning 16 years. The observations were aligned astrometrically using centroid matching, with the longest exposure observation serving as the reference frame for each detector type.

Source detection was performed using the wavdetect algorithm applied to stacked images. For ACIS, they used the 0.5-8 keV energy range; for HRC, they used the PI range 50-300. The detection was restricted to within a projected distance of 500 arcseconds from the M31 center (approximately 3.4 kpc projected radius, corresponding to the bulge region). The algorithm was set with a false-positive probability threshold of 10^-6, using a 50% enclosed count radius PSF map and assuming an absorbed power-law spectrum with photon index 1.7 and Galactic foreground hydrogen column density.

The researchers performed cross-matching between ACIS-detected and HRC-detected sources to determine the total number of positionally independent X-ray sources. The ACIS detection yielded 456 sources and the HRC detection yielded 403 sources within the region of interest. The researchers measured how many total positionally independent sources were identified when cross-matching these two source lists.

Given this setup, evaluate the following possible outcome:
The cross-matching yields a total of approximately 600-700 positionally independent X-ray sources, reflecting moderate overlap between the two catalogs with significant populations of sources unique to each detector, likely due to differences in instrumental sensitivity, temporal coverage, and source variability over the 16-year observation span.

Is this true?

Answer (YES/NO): YES